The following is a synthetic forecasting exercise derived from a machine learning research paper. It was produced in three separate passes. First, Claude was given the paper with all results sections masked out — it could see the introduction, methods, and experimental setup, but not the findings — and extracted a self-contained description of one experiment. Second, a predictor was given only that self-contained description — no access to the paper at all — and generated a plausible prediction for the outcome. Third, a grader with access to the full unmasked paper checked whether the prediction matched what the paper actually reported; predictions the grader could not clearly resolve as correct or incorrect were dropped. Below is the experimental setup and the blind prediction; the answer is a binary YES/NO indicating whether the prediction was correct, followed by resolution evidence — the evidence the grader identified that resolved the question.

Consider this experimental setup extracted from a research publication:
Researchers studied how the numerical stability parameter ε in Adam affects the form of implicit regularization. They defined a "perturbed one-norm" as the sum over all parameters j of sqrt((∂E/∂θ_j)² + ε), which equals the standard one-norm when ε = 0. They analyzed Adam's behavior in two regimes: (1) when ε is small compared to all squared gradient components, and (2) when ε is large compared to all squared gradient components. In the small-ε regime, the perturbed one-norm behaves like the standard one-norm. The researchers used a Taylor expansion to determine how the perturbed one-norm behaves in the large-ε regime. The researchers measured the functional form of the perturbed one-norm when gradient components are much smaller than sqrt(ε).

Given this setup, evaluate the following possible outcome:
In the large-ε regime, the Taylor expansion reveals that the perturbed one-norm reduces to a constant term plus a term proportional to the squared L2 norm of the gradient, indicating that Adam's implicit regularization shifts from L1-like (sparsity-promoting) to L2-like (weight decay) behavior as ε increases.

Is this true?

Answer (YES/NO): YES